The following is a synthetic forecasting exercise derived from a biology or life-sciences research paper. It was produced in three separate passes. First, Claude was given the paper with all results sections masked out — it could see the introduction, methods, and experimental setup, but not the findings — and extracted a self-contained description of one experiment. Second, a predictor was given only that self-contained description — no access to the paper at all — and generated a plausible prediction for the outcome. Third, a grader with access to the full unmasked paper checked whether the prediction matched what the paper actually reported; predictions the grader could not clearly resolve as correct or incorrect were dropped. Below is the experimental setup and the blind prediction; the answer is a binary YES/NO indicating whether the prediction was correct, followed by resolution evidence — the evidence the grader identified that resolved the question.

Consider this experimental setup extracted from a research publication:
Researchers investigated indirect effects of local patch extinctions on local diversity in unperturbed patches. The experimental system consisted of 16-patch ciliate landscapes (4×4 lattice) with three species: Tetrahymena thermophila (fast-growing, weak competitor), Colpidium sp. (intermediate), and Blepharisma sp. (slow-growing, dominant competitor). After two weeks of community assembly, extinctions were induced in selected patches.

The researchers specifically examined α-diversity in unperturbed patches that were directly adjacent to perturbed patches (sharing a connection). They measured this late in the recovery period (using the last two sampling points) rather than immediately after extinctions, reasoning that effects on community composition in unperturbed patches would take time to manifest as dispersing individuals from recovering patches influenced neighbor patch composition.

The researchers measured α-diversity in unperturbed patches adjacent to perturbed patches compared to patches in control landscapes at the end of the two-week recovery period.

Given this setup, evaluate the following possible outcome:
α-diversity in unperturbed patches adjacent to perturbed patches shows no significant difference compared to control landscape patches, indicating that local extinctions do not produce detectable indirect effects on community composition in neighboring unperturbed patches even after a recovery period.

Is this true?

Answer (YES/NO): NO